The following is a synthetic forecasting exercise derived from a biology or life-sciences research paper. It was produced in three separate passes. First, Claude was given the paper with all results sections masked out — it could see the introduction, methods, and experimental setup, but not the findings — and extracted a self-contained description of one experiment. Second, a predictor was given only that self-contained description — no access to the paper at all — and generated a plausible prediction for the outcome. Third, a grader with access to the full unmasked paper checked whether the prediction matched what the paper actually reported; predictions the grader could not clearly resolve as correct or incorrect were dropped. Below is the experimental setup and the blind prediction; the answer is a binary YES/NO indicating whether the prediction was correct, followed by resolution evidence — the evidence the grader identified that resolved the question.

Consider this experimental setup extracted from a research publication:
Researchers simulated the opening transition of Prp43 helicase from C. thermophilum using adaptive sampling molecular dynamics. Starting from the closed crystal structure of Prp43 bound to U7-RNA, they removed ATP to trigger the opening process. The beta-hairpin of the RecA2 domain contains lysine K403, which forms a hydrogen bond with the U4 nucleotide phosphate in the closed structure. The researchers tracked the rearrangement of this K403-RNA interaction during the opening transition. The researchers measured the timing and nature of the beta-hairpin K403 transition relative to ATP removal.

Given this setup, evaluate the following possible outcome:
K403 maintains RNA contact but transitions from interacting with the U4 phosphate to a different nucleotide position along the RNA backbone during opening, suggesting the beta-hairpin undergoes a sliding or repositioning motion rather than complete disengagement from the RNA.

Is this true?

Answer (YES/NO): YES